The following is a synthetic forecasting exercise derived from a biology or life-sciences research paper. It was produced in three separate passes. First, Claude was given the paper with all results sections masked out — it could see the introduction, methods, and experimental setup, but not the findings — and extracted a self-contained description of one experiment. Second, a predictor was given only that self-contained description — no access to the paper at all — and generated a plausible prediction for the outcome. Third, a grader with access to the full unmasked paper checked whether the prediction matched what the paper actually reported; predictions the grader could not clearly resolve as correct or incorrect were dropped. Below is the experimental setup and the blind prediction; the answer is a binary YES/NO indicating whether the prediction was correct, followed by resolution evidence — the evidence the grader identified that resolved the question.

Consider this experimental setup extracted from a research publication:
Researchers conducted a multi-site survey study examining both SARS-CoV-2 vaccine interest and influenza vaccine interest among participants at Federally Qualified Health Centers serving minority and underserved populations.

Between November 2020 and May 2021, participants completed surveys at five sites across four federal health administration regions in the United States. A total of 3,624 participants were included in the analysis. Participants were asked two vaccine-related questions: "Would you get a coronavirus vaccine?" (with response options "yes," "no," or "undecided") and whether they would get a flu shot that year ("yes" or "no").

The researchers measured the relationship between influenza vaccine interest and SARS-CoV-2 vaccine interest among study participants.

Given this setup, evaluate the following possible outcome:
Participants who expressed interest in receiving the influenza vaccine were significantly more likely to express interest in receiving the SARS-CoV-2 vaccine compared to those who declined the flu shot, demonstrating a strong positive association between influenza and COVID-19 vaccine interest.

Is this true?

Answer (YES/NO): YES